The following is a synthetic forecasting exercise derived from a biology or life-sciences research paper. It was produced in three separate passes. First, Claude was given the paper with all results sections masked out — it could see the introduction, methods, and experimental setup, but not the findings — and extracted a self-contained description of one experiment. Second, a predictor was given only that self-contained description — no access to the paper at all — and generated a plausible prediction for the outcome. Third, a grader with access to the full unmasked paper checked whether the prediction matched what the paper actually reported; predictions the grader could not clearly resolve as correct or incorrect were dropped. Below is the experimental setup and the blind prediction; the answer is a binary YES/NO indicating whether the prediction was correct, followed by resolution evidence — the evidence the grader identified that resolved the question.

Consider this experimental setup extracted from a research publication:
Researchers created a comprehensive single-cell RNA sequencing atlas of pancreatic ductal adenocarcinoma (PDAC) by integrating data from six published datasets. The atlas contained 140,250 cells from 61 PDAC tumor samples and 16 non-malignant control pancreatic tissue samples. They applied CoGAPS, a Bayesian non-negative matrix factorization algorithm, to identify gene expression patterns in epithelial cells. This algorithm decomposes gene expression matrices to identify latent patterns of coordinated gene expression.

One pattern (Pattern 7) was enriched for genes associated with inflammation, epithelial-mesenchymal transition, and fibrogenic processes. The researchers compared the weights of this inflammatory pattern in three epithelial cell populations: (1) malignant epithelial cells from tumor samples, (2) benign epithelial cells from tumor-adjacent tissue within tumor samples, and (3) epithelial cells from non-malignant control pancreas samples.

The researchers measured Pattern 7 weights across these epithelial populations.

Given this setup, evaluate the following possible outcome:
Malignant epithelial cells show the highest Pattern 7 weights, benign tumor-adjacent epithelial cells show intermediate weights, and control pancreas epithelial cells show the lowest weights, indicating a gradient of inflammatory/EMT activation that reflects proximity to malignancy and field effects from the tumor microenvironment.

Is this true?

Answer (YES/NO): NO